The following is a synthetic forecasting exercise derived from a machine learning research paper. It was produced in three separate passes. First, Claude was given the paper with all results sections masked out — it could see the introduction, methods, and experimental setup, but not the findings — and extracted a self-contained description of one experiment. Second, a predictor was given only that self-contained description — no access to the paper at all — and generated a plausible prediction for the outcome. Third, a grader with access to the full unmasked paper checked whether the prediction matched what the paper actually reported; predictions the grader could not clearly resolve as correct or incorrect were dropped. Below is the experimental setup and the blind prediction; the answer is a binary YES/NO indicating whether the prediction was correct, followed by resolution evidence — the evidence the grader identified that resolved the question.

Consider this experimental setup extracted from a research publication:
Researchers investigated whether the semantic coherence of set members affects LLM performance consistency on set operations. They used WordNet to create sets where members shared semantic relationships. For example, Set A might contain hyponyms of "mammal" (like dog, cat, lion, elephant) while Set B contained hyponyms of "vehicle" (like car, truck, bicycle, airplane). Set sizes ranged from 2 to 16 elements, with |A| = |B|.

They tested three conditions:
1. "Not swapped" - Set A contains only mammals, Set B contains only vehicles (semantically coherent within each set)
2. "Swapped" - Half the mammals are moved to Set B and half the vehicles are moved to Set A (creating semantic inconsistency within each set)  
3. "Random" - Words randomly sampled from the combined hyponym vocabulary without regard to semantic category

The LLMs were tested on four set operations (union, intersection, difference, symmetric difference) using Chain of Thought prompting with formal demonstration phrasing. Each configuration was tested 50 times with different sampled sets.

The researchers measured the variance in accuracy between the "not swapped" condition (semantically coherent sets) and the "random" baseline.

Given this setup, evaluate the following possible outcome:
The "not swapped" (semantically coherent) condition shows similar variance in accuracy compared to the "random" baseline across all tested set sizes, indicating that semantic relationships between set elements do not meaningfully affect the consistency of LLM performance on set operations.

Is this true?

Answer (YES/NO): NO